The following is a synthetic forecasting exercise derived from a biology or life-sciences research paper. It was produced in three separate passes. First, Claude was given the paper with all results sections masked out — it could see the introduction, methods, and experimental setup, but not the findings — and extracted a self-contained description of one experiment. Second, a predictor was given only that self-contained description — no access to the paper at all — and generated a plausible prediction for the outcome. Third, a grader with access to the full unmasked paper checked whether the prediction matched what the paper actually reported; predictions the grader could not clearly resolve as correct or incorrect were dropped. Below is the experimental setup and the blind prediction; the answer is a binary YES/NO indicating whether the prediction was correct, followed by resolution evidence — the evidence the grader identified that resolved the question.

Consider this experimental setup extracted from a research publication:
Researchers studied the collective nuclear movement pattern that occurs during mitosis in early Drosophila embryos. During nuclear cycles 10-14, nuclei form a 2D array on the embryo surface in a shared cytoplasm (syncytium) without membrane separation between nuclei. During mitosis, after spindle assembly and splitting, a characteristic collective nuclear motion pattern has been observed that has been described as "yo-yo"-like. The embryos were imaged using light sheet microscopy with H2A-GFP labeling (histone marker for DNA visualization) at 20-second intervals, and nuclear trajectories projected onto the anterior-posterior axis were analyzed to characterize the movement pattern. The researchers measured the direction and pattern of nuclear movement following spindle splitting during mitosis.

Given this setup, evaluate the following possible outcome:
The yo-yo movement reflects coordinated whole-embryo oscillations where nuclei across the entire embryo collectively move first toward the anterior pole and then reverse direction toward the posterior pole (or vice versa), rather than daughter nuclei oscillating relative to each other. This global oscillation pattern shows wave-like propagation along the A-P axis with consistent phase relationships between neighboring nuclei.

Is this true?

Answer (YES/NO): NO